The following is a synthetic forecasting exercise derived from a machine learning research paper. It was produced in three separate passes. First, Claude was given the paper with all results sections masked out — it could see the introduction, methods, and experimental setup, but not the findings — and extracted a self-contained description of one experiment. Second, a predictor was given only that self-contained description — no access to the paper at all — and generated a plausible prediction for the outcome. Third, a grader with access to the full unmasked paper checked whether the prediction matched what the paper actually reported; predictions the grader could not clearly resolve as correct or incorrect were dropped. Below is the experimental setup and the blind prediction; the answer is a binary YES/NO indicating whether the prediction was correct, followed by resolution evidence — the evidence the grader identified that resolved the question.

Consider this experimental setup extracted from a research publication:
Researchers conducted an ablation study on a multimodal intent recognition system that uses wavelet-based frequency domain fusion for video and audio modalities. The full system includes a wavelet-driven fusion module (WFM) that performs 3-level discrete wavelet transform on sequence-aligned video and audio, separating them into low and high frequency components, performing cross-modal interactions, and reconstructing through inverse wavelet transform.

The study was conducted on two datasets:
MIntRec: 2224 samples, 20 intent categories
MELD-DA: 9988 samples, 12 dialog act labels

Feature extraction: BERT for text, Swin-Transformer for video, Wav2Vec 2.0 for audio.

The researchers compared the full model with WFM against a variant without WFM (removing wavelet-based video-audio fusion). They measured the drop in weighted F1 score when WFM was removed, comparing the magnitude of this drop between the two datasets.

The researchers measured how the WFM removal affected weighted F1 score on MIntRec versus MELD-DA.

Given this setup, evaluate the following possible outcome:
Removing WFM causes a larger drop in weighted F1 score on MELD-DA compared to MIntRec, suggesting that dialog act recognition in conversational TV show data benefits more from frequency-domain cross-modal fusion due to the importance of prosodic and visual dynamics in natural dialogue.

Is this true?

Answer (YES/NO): NO